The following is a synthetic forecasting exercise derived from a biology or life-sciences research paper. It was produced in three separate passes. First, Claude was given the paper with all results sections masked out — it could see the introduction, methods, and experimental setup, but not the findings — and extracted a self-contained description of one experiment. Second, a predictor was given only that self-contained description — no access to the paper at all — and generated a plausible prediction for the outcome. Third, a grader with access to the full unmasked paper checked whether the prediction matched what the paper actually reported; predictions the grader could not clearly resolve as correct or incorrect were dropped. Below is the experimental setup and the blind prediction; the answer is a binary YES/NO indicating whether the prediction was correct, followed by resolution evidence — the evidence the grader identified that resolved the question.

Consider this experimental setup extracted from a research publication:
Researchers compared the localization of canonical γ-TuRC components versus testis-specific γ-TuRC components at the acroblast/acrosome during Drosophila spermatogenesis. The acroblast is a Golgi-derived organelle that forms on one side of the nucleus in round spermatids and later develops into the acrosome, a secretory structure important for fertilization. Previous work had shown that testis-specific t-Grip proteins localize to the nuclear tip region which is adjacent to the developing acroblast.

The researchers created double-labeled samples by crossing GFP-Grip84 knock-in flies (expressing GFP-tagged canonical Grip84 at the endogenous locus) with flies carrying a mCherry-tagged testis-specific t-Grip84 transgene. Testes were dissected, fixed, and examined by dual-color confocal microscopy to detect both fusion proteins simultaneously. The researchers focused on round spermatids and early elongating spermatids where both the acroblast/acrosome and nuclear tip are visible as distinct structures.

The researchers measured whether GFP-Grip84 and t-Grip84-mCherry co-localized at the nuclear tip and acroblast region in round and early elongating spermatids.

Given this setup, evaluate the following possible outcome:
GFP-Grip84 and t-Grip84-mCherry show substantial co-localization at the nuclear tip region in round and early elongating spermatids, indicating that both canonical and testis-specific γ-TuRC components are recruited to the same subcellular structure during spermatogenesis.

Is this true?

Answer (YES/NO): YES